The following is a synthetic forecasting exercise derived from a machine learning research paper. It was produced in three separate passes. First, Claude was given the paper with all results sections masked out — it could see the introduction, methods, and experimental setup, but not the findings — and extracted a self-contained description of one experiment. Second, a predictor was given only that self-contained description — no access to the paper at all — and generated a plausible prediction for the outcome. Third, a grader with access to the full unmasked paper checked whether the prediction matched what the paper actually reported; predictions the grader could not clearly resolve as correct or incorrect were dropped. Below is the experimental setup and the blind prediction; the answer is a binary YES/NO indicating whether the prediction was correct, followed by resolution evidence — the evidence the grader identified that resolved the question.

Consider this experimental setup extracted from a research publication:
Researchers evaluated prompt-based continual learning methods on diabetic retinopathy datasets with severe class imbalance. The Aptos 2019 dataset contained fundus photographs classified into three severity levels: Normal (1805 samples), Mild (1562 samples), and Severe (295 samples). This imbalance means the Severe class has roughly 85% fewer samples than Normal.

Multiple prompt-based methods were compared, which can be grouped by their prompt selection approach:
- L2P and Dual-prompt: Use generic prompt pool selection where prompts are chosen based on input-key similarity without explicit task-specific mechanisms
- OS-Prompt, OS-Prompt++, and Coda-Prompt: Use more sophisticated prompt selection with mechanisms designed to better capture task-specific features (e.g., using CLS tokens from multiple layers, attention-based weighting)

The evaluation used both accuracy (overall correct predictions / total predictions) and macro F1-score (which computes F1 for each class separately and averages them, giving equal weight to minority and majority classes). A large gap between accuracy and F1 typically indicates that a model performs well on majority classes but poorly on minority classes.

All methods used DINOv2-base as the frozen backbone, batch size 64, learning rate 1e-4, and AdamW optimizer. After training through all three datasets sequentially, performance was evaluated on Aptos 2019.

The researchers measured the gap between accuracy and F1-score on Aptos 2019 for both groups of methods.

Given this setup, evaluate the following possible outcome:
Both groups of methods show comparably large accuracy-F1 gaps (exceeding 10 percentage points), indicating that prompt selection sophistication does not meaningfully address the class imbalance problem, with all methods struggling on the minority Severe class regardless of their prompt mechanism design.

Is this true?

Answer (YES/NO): NO